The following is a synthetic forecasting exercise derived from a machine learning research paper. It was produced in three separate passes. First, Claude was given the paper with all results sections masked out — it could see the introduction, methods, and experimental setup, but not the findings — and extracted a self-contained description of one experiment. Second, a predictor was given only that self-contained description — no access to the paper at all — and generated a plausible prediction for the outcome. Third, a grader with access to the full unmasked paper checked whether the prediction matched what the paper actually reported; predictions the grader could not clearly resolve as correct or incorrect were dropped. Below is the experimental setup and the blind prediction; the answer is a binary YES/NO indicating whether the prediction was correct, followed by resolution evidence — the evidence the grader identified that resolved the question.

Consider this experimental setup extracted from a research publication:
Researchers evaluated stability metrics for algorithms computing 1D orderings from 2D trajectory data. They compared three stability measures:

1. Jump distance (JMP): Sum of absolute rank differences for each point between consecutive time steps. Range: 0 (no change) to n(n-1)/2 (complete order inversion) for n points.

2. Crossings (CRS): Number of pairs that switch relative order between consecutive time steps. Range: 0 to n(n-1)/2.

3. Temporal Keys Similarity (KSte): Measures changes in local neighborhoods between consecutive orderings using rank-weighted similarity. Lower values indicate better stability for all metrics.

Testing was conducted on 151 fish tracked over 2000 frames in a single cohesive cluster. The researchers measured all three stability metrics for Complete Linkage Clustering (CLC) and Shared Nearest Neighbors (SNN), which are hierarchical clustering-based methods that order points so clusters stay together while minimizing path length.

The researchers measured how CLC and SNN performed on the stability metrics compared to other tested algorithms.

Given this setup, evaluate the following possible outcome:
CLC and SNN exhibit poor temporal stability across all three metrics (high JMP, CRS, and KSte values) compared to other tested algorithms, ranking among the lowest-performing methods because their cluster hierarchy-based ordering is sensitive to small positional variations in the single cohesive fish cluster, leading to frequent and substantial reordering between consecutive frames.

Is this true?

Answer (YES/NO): YES